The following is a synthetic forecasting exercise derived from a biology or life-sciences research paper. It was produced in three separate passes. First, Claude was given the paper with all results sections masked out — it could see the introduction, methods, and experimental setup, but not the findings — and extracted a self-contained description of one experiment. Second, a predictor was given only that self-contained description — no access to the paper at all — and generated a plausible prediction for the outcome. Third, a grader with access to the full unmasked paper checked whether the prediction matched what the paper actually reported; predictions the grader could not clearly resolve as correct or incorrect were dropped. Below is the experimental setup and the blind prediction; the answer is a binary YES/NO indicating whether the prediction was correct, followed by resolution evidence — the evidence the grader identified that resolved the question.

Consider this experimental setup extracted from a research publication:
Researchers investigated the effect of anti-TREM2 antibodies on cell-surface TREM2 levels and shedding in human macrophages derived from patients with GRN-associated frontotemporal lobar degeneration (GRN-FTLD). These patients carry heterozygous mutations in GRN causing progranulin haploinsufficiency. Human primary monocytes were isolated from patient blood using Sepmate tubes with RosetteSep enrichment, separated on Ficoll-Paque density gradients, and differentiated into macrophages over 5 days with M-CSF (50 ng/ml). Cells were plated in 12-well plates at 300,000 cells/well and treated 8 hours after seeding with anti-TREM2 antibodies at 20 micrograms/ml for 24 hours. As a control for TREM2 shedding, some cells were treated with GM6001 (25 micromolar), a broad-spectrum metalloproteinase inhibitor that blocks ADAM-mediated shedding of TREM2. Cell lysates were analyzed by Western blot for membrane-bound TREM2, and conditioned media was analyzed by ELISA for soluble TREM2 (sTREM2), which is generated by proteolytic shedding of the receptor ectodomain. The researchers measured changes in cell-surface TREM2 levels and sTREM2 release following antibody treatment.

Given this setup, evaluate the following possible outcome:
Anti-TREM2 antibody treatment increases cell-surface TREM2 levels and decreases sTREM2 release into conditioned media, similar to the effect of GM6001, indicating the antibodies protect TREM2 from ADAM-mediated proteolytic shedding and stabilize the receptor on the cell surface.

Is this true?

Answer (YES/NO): NO